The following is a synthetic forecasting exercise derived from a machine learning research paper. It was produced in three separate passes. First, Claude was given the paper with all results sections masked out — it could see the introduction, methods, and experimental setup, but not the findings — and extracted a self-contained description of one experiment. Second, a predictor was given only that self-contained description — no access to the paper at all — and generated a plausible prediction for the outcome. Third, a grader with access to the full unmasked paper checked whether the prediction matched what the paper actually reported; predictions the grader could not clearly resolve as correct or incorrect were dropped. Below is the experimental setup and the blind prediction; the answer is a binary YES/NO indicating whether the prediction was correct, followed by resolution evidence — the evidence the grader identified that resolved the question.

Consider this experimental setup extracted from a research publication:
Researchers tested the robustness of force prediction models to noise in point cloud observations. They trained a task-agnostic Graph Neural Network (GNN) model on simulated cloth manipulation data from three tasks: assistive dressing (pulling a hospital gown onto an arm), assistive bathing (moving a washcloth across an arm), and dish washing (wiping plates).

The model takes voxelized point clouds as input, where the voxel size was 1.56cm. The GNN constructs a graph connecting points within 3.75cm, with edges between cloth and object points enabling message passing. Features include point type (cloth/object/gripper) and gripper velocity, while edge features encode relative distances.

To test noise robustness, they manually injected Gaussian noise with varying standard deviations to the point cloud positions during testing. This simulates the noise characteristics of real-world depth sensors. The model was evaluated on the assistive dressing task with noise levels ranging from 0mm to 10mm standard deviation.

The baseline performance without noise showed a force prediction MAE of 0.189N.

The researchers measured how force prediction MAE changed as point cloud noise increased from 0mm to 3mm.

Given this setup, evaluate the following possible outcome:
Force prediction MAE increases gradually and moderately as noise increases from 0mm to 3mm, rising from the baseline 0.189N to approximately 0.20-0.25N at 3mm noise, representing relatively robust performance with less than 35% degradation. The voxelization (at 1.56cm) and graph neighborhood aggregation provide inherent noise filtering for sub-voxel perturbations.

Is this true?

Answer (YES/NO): YES